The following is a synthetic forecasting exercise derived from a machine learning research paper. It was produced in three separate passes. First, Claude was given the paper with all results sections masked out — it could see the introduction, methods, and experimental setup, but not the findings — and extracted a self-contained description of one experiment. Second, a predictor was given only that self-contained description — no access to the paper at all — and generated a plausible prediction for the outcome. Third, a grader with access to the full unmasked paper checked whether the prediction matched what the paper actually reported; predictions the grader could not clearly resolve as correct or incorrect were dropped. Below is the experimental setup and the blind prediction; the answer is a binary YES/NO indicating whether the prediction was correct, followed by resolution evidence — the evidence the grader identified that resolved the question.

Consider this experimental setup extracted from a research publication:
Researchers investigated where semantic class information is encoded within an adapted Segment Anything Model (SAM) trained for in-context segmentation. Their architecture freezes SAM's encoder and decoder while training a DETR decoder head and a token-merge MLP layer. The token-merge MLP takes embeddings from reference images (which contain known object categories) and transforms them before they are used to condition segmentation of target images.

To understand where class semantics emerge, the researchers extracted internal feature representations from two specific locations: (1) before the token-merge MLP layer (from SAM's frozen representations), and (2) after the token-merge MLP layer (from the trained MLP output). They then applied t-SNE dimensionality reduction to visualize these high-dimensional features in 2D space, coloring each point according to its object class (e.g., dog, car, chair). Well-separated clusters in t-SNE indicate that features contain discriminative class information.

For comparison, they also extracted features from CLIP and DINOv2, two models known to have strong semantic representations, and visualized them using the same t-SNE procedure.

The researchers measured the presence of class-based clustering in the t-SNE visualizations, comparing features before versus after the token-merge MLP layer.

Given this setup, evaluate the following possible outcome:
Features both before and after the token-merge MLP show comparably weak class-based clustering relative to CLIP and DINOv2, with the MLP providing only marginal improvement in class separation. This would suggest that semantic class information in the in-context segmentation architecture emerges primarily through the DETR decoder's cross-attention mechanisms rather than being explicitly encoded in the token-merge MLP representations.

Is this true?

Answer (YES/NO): NO